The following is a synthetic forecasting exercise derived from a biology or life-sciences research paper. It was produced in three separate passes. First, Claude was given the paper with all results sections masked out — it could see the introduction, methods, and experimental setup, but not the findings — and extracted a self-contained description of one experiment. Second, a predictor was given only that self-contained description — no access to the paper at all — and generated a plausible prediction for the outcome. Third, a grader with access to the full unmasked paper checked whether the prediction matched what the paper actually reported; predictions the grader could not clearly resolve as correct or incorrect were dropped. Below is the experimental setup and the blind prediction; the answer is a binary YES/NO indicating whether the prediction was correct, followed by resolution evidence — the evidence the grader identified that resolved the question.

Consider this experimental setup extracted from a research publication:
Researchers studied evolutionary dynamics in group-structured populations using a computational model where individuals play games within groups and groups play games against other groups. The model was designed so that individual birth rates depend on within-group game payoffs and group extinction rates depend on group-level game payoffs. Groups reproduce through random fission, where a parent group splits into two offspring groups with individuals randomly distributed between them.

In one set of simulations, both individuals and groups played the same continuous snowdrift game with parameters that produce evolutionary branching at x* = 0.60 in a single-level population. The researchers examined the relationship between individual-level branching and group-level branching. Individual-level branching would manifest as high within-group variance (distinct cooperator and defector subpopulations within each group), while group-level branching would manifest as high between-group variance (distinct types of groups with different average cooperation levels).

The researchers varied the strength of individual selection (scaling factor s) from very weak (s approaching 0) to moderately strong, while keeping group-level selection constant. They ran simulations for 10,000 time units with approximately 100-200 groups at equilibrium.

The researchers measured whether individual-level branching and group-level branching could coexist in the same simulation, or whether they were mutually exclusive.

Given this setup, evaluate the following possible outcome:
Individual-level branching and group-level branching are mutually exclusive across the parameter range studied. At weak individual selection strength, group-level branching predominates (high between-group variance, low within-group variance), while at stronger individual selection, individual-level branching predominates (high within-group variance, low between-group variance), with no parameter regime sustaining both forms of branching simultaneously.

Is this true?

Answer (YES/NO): YES